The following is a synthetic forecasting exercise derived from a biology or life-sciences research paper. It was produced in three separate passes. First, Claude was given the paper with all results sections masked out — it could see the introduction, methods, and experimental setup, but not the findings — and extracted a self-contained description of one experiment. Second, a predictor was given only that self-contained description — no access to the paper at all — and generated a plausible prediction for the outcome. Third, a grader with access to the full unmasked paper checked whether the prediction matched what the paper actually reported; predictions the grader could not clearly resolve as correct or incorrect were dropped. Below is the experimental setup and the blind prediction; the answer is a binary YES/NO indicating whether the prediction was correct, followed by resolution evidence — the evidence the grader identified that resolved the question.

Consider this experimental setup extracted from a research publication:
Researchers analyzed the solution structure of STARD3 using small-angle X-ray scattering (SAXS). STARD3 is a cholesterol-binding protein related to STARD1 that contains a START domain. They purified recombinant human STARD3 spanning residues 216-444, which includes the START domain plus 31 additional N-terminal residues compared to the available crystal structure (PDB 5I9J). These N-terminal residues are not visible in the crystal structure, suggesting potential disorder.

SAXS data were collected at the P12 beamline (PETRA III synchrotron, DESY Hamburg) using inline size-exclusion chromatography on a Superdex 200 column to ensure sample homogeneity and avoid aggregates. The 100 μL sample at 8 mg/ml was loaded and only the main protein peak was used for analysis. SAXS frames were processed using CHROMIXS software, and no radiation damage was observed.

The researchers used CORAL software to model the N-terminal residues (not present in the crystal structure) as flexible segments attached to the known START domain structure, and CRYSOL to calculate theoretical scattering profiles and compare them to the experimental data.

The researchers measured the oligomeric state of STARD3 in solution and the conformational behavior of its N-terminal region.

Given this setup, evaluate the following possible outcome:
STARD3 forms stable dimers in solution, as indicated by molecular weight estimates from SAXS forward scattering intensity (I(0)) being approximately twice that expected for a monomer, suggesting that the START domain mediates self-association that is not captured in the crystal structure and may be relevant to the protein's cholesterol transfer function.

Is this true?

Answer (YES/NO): NO